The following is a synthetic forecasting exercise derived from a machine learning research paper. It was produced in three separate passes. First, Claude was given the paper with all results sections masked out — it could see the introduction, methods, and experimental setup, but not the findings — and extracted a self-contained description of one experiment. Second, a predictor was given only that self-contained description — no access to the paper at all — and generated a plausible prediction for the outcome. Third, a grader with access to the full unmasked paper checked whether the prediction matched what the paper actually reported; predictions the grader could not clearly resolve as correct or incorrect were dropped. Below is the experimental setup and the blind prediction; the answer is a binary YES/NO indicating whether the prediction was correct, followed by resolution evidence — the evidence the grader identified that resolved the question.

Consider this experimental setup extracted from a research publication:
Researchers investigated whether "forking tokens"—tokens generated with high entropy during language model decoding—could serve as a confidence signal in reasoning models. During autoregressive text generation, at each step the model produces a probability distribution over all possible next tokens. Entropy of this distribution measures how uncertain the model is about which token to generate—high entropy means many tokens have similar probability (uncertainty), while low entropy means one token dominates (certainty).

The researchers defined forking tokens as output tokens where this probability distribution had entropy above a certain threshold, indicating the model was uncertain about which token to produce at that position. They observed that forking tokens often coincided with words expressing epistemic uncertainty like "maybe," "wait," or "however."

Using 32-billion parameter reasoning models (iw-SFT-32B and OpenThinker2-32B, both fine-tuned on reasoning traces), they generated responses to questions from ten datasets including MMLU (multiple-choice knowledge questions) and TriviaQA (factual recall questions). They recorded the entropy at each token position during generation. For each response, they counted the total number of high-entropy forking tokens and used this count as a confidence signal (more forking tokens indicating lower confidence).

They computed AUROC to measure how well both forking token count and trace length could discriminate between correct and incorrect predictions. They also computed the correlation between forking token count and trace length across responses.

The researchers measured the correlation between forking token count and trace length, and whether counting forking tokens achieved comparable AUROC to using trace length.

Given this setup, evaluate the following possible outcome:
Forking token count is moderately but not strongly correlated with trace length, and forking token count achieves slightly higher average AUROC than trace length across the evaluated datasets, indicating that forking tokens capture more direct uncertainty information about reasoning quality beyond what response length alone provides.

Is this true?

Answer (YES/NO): NO